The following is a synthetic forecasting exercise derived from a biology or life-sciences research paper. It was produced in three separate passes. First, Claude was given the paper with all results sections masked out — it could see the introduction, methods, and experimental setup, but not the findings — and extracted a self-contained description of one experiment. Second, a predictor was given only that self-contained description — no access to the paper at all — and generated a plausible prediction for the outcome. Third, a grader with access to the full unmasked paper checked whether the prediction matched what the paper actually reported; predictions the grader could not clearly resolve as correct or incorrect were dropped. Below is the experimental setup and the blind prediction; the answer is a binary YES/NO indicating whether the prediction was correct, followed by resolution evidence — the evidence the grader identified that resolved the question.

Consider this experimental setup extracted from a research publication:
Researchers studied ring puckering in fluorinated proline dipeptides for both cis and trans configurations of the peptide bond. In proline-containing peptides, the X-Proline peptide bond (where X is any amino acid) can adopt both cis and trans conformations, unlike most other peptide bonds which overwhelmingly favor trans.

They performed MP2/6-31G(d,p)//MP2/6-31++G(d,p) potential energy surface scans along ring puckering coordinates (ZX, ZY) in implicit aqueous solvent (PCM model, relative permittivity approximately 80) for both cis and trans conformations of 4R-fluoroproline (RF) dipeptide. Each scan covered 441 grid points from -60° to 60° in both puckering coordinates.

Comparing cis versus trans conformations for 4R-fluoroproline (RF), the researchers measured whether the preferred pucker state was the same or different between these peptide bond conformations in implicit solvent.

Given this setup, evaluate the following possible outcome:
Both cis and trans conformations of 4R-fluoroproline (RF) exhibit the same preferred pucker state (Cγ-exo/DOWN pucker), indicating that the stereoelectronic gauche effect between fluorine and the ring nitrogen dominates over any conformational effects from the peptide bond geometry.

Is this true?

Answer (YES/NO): YES